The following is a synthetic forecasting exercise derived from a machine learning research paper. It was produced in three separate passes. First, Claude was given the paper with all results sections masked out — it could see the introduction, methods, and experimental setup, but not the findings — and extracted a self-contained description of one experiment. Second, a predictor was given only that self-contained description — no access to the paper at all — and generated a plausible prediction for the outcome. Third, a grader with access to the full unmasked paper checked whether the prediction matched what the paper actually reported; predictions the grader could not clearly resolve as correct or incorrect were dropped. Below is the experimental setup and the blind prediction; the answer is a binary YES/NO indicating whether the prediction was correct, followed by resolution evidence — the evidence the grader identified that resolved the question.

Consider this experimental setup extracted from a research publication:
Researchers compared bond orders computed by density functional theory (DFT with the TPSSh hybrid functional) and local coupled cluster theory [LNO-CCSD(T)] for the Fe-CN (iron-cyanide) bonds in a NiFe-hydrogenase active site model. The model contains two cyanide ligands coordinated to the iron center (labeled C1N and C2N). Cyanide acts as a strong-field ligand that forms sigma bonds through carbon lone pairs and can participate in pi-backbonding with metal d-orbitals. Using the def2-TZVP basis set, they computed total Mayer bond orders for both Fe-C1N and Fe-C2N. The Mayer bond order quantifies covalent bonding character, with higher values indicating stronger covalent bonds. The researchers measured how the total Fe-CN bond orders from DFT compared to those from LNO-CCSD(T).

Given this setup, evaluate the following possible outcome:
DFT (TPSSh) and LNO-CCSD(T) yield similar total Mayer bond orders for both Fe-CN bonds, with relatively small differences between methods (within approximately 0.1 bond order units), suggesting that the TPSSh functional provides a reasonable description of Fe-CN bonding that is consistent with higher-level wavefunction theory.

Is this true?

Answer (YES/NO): NO